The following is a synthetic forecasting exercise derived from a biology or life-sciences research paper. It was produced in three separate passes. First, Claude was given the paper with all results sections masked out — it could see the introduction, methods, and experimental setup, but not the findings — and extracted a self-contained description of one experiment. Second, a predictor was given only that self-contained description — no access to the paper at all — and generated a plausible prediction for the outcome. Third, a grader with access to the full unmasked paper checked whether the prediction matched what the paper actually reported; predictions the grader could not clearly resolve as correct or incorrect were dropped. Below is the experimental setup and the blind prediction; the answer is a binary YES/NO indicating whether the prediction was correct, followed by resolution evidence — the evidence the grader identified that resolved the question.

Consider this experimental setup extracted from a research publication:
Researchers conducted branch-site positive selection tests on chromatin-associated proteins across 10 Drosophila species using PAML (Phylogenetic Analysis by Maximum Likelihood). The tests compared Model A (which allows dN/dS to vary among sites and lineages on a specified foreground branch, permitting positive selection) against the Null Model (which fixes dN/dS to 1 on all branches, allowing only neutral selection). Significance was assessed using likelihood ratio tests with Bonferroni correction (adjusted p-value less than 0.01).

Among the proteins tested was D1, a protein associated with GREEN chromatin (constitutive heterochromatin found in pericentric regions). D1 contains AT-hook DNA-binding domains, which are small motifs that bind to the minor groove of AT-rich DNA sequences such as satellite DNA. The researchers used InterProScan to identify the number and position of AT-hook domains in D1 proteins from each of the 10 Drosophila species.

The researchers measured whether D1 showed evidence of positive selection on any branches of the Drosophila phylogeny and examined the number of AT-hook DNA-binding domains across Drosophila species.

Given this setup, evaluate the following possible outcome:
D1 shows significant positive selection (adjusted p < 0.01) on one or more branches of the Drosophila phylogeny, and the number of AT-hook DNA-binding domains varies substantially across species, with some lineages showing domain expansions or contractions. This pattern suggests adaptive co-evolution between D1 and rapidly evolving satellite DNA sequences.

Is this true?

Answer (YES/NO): YES